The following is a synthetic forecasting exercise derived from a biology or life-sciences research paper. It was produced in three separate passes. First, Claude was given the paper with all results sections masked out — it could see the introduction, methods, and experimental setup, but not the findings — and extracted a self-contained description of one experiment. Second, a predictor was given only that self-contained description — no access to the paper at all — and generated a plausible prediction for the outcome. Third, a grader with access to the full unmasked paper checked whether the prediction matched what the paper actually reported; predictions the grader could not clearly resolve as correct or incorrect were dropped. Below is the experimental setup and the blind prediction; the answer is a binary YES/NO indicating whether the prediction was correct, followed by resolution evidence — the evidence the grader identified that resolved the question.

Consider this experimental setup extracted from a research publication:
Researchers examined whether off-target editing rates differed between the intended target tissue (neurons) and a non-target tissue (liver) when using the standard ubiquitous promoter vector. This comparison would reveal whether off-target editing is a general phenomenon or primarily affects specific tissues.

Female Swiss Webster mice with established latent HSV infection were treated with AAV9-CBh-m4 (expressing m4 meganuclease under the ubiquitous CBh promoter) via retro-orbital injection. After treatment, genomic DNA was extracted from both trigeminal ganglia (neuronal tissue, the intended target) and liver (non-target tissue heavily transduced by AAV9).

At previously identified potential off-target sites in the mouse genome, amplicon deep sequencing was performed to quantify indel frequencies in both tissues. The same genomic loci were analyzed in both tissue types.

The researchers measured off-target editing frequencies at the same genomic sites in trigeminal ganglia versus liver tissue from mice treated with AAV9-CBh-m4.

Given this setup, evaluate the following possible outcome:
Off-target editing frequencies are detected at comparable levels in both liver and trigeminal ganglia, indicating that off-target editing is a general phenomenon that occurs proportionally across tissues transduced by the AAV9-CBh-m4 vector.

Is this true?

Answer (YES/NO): NO